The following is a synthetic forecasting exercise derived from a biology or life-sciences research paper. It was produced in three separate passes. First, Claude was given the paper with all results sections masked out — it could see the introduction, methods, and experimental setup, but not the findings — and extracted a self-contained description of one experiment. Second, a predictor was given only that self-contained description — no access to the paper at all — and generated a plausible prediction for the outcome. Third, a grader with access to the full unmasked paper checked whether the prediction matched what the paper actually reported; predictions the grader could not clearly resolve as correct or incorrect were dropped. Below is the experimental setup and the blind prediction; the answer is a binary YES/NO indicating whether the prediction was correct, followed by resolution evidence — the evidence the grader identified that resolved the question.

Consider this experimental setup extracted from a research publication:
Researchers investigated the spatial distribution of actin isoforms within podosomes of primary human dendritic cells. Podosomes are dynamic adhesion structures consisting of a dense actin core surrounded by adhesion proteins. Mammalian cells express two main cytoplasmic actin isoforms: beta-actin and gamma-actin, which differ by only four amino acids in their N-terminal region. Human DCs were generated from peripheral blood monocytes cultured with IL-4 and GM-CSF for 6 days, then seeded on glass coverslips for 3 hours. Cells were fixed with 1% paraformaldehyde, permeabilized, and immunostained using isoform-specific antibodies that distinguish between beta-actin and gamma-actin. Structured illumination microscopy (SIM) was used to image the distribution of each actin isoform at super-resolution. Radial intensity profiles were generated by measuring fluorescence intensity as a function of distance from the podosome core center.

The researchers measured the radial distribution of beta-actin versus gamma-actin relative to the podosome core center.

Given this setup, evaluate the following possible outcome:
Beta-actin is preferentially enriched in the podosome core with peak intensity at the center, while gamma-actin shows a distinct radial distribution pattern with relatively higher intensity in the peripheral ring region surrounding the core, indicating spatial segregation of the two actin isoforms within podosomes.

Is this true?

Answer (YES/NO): YES